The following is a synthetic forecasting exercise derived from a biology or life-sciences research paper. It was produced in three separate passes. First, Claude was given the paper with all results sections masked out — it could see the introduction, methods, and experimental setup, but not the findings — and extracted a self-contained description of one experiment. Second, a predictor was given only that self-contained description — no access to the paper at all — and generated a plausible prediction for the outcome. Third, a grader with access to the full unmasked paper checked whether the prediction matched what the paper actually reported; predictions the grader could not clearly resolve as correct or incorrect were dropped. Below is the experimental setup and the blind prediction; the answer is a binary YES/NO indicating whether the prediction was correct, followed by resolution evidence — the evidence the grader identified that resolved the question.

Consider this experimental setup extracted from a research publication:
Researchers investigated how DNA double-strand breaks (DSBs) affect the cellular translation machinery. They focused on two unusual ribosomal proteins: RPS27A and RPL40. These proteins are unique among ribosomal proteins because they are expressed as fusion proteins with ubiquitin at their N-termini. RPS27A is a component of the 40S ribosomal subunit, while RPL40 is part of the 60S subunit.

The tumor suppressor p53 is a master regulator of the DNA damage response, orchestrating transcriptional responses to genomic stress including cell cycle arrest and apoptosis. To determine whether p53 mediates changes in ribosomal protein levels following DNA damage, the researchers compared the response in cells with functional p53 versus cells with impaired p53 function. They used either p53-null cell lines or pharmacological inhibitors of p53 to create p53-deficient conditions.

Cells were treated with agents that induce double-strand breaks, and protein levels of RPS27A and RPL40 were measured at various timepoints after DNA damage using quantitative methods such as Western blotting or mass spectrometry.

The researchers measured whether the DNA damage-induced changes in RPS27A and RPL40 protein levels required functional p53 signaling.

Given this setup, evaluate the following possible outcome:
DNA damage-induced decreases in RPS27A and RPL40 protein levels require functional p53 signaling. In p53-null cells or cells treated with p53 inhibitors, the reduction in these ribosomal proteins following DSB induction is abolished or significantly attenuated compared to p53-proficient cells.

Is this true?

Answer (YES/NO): NO